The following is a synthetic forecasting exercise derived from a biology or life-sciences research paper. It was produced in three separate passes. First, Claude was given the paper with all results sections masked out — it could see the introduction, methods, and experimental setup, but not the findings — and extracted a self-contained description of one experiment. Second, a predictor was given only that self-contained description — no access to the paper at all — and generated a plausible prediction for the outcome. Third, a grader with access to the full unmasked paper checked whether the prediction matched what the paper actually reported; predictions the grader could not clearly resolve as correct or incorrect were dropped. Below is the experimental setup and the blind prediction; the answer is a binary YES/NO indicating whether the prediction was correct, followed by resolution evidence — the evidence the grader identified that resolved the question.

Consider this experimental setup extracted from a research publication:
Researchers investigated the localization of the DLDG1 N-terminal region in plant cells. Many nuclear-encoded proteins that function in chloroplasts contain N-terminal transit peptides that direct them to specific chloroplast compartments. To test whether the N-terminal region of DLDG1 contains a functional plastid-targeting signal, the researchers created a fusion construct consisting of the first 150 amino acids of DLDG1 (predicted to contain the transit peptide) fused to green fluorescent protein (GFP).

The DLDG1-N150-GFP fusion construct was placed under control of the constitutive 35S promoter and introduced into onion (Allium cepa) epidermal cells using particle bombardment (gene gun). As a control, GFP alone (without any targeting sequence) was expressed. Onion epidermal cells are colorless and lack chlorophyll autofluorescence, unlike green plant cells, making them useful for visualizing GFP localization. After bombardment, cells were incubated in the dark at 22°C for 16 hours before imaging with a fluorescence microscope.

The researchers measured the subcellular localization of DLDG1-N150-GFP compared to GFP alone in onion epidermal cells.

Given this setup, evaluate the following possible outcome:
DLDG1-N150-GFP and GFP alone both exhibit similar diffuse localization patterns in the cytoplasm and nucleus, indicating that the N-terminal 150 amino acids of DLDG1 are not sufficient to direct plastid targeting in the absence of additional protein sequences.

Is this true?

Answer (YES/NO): NO